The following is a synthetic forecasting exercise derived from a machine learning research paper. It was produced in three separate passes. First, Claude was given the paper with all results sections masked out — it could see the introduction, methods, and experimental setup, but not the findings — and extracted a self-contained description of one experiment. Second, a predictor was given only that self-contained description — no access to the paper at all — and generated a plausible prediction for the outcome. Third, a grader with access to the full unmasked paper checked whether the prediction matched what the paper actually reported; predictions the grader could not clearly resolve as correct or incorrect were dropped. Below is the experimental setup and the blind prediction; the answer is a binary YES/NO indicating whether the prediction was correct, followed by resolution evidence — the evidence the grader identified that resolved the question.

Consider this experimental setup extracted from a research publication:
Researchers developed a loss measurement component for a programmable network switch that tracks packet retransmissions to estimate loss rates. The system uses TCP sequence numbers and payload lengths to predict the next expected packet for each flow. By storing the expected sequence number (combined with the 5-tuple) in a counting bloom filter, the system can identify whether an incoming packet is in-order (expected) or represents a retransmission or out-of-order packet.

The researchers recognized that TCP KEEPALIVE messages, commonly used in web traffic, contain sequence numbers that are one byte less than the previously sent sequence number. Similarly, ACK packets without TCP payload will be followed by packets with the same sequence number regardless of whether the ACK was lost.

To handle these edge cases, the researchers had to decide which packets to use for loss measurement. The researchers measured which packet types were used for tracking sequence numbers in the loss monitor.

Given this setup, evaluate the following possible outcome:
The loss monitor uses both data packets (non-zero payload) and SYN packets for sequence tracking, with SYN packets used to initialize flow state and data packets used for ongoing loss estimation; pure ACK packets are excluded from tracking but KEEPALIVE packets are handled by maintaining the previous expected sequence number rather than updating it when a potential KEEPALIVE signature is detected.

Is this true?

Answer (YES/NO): NO